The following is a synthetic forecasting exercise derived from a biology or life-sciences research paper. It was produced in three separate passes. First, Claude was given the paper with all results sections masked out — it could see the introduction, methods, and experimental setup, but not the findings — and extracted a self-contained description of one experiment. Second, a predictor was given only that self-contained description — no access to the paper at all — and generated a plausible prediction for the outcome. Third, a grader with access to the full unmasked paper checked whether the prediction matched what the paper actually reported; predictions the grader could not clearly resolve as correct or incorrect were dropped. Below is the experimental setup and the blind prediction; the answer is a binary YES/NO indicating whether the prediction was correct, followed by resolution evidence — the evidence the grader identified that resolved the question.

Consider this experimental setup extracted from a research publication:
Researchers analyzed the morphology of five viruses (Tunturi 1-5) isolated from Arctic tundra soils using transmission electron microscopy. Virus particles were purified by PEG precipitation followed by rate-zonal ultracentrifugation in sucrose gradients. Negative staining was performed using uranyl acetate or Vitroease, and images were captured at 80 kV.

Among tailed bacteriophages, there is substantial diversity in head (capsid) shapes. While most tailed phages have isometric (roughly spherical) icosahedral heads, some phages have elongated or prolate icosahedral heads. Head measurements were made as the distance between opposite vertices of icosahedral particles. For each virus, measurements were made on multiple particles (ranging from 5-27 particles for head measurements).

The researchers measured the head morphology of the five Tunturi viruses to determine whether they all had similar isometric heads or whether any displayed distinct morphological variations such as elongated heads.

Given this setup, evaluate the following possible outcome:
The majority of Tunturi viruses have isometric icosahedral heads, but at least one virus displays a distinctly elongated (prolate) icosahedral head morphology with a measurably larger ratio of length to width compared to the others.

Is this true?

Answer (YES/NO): YES